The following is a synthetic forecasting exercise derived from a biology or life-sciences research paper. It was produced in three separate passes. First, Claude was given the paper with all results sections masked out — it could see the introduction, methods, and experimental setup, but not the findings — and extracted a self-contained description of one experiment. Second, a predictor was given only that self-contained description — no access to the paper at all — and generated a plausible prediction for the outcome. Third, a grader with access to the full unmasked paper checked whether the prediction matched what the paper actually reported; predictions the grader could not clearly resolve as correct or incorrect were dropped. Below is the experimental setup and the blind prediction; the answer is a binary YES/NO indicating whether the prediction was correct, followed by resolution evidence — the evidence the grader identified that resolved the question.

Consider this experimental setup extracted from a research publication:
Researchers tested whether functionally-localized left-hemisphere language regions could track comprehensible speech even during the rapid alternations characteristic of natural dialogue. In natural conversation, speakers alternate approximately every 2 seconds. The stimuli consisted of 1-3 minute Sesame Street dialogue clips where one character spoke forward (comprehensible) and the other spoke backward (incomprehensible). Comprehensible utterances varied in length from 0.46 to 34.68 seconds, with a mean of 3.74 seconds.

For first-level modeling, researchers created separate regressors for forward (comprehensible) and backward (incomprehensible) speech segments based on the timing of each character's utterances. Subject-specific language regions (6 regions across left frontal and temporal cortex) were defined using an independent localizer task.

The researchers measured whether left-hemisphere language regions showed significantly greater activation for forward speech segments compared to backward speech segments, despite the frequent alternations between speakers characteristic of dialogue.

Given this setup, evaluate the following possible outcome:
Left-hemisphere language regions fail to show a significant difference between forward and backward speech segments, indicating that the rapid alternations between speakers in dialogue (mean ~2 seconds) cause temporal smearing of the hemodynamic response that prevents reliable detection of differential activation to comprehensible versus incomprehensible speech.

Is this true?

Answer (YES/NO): NO